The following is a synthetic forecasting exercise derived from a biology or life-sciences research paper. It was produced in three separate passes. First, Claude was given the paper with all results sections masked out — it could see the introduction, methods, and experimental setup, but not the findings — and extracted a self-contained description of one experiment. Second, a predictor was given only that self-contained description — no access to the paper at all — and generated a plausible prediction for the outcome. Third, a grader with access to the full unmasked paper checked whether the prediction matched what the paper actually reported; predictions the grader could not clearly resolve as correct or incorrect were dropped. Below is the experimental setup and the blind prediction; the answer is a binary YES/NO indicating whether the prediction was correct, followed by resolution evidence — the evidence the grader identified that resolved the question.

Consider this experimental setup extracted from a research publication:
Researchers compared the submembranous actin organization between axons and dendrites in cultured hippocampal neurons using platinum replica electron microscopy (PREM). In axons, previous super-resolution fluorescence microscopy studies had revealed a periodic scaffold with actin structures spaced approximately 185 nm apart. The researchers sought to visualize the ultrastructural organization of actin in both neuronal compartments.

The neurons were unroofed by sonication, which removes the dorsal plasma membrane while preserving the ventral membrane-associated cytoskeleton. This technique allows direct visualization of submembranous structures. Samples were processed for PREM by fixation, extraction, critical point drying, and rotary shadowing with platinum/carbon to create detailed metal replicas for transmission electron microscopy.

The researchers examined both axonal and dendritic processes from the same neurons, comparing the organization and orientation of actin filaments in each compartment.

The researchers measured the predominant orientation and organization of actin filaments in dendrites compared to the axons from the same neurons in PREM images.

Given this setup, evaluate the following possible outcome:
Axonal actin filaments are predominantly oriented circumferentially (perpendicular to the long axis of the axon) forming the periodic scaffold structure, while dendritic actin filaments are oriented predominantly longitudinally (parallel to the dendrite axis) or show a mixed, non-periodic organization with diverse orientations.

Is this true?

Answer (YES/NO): YES